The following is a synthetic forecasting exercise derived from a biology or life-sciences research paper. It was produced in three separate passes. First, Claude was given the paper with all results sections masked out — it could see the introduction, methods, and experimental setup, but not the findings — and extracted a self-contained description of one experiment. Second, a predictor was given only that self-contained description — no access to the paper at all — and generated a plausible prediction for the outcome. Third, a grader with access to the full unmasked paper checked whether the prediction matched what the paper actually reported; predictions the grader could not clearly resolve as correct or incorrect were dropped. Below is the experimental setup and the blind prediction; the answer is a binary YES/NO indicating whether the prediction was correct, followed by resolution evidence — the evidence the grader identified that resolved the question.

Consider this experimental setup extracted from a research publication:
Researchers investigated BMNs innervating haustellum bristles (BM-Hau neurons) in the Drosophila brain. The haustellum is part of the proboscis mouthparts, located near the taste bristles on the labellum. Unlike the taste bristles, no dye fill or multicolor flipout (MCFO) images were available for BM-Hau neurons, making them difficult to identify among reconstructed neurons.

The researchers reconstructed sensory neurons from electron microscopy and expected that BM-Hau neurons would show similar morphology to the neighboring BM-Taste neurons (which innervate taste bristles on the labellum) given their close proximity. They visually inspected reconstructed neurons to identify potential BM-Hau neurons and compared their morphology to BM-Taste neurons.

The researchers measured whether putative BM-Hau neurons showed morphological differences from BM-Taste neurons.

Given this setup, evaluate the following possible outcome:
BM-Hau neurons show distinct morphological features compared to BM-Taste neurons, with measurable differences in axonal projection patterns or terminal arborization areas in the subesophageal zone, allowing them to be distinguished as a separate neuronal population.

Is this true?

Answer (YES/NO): YES